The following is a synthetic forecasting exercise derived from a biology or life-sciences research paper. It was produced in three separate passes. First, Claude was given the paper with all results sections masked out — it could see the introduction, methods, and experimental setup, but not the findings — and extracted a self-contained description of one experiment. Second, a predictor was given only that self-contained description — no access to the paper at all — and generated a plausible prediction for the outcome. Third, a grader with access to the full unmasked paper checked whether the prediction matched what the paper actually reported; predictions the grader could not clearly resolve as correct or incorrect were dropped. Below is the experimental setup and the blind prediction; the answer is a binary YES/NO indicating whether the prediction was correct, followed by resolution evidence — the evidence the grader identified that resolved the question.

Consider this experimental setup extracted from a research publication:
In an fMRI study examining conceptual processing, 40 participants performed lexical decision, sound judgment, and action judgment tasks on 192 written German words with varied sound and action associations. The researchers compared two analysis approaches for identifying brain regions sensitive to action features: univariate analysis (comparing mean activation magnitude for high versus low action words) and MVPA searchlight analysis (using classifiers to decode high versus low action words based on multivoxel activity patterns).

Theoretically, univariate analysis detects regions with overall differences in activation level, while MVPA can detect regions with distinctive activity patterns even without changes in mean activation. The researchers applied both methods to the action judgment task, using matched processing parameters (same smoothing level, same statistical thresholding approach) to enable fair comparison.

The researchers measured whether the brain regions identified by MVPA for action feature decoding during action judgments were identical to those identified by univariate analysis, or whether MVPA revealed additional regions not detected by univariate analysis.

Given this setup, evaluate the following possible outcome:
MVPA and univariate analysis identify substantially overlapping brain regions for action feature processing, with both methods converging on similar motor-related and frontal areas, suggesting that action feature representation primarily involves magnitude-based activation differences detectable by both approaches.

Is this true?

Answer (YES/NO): NO